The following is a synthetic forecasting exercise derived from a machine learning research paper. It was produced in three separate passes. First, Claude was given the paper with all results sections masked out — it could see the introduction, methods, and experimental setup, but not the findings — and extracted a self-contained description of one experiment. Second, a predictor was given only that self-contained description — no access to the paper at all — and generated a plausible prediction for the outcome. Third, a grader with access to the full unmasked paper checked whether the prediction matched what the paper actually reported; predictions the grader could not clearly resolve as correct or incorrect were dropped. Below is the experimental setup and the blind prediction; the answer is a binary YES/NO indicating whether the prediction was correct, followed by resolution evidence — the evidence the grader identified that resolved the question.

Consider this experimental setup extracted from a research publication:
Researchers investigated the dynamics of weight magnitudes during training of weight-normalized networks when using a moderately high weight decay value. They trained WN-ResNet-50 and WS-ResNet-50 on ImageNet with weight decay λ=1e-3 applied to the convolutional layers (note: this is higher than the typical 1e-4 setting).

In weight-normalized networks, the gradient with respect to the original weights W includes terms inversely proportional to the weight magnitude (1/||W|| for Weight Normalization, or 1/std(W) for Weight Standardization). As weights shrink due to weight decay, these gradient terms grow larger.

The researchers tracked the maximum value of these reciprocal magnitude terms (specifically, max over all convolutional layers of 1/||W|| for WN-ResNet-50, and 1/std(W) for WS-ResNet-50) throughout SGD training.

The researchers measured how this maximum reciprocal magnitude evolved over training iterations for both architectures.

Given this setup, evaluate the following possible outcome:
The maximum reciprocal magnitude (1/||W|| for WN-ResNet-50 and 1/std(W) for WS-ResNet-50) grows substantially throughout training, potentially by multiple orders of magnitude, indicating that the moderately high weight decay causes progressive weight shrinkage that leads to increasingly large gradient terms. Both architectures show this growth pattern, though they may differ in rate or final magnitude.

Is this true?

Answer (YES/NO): YES